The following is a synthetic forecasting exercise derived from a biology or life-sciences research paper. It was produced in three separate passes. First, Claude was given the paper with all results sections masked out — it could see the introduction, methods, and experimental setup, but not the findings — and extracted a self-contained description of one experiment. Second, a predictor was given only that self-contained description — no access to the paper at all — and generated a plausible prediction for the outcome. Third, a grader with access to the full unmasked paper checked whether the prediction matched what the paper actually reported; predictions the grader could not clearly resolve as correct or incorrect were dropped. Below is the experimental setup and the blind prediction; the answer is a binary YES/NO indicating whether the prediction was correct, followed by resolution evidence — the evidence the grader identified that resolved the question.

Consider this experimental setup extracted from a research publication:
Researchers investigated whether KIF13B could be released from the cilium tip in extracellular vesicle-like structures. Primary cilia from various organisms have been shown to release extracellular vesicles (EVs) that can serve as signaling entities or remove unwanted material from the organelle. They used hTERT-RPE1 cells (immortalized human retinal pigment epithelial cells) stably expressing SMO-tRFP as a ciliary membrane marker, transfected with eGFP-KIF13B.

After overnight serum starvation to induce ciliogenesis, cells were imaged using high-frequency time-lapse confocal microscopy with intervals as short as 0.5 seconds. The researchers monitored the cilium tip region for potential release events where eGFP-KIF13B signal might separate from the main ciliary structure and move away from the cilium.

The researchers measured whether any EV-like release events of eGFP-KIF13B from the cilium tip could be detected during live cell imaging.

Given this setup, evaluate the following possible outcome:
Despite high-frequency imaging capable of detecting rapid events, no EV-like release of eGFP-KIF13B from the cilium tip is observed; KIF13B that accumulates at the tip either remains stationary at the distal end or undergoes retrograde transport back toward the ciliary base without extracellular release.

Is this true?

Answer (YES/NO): NO